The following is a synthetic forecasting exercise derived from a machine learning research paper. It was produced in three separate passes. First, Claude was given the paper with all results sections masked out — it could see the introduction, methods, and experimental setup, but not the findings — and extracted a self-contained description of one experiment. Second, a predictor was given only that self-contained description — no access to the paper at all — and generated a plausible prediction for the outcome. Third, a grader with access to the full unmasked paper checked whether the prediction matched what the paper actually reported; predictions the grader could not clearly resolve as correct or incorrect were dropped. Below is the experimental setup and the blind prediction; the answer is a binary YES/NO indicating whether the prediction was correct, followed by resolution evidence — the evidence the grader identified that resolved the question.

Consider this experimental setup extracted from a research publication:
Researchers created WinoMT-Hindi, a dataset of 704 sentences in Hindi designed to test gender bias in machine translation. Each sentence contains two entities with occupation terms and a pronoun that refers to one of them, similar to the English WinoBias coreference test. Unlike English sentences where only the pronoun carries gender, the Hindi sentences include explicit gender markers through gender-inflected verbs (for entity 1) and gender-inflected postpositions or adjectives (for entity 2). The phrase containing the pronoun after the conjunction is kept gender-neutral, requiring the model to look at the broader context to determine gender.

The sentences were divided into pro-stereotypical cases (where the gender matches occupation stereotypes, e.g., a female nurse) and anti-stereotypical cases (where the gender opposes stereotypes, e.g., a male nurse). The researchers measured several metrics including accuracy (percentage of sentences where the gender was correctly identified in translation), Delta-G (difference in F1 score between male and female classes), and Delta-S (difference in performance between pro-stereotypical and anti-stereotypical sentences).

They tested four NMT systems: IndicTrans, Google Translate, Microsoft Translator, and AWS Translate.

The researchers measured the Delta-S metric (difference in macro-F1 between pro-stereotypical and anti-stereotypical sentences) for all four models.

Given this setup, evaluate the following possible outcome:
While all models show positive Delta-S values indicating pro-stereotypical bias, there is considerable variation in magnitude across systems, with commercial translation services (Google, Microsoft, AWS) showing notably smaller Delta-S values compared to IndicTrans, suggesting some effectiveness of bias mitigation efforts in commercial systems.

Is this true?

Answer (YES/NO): NO